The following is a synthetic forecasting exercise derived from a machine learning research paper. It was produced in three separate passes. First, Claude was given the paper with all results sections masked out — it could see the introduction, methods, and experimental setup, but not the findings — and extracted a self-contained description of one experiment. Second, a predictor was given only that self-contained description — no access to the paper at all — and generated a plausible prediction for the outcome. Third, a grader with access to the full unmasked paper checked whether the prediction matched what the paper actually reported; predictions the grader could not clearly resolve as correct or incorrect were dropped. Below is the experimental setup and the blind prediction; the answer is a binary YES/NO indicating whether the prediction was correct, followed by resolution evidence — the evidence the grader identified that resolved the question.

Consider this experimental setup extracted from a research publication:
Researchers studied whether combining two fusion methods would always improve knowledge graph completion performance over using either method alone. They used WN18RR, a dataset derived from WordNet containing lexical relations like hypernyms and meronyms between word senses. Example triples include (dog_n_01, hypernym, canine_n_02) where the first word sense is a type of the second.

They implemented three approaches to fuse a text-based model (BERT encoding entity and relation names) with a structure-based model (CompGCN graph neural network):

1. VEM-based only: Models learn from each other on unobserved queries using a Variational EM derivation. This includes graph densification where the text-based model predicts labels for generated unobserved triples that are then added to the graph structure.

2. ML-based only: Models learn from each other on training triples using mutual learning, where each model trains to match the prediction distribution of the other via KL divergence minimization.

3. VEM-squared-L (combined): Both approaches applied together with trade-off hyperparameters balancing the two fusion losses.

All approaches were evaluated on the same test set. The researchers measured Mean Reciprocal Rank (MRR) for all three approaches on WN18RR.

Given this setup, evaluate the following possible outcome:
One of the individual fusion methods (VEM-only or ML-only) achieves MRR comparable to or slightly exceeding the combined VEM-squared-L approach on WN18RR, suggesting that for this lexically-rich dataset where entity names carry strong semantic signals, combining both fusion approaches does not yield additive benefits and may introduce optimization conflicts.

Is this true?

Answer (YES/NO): YES